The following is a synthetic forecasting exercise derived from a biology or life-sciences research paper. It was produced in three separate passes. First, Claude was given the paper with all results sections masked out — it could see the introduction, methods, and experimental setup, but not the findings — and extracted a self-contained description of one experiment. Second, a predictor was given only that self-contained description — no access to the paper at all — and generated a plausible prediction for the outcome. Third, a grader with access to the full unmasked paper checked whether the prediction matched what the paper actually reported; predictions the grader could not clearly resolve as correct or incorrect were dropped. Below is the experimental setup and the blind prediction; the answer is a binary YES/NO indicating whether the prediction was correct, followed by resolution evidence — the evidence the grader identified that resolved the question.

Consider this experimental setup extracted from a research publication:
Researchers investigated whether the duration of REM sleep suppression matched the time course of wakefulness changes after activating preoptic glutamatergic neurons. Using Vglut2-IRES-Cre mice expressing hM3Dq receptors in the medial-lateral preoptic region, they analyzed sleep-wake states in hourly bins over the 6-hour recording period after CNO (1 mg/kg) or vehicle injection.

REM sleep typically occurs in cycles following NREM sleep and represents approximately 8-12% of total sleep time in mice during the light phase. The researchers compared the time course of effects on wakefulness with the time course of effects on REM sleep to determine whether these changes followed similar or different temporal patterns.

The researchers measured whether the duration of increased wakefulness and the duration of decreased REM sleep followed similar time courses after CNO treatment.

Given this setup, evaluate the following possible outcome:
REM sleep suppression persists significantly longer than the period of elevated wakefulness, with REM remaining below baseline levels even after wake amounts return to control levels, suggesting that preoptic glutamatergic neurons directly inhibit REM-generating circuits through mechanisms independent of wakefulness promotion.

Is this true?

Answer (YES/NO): YES